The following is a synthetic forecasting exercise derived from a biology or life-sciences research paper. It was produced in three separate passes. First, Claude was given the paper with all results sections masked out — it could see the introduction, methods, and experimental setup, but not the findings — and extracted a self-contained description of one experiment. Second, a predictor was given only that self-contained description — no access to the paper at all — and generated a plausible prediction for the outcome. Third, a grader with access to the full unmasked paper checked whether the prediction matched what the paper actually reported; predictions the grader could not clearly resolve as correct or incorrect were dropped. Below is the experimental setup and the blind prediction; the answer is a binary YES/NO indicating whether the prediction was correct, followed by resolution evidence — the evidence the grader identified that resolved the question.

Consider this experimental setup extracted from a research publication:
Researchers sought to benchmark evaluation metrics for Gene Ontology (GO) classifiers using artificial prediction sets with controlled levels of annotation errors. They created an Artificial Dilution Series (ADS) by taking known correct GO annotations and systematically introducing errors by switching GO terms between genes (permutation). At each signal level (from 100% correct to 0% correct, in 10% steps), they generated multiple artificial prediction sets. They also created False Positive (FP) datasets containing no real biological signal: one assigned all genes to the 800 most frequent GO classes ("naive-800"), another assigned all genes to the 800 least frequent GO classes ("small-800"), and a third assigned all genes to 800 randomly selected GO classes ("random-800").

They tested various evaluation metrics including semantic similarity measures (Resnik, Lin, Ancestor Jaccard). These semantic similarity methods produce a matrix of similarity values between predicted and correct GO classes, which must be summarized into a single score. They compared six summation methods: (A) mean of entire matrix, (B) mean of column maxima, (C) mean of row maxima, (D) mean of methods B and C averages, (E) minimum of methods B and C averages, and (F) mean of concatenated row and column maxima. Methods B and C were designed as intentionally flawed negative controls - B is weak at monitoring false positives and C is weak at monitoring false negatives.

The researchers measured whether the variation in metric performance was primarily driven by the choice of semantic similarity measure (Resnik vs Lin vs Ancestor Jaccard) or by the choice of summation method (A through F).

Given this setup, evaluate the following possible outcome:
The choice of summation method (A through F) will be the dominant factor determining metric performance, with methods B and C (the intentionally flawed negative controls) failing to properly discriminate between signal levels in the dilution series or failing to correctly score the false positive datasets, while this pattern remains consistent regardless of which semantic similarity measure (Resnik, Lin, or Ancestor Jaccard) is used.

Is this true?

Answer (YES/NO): YES